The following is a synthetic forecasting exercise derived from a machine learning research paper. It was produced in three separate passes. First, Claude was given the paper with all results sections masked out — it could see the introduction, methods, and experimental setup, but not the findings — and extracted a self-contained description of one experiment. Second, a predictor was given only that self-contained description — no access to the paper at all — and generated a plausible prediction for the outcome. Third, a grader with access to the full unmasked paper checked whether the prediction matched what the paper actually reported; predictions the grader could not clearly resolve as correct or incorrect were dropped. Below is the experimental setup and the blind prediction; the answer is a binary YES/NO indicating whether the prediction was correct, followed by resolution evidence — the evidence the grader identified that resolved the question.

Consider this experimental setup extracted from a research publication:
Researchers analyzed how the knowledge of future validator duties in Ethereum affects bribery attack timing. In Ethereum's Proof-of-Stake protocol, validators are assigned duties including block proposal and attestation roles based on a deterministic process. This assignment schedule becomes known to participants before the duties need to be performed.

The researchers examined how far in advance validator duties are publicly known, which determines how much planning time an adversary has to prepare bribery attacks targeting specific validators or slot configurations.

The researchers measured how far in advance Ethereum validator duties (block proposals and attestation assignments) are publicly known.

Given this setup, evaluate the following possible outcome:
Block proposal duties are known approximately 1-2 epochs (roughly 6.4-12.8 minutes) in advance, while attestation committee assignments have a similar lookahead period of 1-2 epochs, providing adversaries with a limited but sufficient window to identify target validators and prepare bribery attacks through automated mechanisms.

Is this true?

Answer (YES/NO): YES